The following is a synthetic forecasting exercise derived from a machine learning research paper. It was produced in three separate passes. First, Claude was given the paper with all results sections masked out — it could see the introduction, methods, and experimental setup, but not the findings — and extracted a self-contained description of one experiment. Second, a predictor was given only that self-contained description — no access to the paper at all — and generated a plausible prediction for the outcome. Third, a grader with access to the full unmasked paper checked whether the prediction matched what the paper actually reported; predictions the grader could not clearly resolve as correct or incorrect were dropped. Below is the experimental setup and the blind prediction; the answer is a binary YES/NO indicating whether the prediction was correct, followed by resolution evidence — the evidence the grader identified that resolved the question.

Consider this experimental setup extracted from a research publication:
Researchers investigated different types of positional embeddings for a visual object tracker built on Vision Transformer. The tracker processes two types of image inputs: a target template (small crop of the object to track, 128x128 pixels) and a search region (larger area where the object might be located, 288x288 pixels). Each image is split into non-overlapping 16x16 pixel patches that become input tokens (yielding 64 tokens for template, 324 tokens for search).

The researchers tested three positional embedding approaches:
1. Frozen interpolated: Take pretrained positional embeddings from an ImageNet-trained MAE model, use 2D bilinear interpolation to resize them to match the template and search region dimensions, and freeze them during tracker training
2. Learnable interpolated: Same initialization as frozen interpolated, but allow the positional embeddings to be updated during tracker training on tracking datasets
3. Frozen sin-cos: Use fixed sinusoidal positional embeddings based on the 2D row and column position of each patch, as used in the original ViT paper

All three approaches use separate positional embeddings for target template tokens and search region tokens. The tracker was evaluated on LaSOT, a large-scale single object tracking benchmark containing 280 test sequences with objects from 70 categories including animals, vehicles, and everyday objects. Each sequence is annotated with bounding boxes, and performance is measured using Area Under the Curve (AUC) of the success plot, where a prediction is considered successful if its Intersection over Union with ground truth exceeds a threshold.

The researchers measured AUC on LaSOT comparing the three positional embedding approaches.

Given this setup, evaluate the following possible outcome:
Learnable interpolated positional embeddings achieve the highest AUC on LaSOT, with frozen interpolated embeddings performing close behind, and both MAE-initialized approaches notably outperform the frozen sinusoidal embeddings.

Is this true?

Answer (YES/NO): NO